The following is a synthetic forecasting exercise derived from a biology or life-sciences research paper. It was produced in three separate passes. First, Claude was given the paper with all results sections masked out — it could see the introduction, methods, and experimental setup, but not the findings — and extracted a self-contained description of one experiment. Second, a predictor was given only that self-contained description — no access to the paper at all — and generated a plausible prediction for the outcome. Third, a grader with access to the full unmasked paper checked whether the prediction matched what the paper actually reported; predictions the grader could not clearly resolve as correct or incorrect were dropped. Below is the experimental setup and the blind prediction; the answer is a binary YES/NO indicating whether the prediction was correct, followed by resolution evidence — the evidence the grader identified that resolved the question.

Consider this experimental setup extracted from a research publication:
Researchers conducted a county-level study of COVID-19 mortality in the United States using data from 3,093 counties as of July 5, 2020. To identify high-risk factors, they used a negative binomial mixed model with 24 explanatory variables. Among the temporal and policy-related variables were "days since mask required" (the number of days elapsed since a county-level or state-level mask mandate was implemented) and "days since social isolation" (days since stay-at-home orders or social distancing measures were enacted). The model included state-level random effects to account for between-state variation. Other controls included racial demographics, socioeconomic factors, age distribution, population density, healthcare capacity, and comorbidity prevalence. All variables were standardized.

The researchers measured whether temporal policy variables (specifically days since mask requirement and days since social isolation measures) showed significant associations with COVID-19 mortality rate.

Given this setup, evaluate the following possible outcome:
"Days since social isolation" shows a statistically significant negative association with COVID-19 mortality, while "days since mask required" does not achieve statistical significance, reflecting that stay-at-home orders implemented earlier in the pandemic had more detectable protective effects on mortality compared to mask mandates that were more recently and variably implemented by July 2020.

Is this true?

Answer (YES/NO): NO